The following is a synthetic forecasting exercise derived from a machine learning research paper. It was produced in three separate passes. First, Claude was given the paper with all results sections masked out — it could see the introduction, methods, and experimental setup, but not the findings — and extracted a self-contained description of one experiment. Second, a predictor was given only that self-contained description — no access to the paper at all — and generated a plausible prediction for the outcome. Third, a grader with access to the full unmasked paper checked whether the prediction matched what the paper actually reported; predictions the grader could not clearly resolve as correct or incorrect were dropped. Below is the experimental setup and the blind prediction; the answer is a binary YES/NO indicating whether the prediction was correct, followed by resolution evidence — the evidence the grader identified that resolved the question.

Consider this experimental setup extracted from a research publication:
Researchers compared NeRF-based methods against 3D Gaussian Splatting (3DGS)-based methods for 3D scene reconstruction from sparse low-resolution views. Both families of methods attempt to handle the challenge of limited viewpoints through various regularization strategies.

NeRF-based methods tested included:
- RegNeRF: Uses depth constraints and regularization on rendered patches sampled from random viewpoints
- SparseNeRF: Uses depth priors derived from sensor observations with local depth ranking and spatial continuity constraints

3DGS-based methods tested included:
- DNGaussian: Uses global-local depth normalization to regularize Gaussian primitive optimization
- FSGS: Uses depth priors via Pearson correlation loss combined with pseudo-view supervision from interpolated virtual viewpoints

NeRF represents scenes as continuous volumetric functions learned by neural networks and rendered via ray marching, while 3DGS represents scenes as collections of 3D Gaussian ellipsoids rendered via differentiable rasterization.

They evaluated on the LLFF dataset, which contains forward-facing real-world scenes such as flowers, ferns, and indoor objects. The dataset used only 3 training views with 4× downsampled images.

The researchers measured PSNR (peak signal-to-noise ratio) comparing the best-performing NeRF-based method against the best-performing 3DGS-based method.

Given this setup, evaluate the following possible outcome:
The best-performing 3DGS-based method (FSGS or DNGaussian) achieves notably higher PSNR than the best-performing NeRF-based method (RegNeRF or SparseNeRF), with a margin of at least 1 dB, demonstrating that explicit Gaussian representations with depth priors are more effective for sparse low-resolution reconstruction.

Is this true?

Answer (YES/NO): YES